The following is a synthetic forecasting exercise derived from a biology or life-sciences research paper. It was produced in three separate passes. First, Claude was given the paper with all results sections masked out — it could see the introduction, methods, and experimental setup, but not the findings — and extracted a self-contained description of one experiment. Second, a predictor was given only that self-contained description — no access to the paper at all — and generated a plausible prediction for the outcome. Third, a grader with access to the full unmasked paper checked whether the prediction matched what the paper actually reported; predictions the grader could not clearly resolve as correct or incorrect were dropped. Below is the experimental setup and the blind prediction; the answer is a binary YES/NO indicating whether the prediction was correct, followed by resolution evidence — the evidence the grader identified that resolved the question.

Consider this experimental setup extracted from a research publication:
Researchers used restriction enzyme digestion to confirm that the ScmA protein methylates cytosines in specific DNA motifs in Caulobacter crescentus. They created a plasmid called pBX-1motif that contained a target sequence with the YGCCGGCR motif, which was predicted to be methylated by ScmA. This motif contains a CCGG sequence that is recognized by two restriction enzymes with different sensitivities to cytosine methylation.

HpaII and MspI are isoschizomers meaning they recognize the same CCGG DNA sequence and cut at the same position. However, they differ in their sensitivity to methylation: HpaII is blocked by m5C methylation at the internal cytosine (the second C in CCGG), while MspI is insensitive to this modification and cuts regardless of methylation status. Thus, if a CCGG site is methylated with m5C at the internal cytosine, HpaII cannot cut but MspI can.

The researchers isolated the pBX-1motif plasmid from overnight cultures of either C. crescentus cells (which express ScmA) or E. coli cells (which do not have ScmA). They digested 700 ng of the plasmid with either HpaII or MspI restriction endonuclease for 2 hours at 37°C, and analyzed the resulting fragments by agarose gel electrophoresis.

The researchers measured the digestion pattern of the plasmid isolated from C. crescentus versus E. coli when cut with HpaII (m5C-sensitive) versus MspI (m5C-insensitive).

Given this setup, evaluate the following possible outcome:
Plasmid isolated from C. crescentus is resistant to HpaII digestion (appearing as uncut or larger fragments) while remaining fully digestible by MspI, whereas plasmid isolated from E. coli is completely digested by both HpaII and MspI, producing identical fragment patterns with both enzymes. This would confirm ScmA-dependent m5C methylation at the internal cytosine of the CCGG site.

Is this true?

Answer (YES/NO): NO